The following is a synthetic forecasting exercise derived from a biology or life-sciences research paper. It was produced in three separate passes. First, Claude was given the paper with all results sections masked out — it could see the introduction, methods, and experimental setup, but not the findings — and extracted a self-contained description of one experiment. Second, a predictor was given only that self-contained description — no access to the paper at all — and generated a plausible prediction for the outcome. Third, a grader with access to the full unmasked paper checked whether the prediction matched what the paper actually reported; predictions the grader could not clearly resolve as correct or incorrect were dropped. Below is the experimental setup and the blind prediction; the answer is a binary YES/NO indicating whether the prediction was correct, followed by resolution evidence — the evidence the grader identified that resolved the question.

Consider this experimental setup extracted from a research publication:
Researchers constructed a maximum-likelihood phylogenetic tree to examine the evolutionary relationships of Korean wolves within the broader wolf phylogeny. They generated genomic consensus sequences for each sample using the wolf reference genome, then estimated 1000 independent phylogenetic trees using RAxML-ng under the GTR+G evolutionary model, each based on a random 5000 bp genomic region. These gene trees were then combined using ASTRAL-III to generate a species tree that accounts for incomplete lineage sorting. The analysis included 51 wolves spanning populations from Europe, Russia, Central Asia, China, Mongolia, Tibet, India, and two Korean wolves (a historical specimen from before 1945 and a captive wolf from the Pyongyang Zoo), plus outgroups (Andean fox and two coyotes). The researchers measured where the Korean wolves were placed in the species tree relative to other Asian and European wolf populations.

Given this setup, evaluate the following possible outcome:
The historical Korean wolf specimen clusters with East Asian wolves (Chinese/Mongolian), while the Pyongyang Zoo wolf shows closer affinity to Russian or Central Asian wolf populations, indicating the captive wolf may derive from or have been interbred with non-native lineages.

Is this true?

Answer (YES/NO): NO